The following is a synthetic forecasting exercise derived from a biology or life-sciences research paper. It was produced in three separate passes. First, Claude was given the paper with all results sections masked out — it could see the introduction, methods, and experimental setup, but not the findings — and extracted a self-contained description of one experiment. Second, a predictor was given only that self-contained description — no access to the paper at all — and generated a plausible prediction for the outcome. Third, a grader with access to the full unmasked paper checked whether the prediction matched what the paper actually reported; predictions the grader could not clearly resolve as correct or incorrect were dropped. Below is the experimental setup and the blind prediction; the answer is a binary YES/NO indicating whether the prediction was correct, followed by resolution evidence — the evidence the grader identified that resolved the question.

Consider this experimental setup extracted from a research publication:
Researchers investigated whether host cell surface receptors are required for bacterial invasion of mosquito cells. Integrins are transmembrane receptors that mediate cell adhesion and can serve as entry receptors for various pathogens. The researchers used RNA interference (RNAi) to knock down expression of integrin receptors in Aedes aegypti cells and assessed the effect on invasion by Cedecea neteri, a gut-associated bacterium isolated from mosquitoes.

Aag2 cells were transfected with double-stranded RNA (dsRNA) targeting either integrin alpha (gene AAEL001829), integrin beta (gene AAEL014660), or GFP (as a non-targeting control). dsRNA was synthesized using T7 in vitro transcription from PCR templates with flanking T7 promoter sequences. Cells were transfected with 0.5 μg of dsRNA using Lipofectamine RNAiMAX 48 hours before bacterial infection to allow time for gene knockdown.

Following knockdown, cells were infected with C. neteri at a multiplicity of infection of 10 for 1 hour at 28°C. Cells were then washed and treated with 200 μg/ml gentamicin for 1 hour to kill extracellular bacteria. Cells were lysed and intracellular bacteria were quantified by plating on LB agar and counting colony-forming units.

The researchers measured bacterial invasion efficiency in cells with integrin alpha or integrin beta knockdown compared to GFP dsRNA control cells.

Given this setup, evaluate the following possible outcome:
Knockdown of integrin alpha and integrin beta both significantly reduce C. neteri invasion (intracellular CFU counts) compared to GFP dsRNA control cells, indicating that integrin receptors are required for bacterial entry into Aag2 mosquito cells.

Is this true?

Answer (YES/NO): NO